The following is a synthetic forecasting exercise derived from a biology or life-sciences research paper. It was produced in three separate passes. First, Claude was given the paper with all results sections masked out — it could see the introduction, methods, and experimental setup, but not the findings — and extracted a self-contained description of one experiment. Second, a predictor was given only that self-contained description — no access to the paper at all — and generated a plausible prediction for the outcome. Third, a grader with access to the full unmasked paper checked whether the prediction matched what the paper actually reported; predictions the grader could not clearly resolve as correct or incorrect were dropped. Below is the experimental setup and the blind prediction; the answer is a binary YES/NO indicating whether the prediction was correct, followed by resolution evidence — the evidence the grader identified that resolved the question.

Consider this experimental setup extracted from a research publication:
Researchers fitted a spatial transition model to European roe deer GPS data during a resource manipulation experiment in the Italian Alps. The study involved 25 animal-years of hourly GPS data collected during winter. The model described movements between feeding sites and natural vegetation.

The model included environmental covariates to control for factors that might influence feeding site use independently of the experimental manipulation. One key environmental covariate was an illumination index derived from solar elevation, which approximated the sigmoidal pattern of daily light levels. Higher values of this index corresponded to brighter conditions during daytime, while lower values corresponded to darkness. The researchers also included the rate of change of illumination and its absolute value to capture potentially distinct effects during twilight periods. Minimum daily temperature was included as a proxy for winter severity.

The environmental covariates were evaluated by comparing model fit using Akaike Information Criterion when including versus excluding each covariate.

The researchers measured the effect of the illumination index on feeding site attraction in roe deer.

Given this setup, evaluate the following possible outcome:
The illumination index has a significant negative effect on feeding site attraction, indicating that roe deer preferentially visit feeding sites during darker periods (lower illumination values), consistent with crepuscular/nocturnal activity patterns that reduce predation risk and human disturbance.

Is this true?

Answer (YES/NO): YES